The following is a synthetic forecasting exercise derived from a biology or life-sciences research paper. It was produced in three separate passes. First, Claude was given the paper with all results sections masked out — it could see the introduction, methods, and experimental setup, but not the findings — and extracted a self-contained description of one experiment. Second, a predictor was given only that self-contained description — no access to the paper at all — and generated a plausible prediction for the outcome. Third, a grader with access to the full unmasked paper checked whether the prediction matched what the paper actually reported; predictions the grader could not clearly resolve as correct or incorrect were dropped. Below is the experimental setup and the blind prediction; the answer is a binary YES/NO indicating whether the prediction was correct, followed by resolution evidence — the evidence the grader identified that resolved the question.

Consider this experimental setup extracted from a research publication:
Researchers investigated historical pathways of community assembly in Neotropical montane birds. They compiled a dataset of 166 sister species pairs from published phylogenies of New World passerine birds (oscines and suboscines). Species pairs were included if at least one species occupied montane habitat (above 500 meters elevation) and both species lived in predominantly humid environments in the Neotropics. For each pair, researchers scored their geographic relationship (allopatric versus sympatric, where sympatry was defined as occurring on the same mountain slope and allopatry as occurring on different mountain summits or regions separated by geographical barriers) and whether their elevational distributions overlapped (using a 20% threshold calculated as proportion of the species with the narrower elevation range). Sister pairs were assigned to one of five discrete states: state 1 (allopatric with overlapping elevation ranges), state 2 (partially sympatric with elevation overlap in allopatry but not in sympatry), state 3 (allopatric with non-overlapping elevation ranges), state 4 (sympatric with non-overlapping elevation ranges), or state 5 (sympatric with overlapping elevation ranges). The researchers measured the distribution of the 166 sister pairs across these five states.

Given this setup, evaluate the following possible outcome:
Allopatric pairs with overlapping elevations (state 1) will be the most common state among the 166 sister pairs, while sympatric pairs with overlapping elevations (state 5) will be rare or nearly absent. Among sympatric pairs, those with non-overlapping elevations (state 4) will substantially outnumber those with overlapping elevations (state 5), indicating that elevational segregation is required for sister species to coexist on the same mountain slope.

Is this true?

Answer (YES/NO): NO